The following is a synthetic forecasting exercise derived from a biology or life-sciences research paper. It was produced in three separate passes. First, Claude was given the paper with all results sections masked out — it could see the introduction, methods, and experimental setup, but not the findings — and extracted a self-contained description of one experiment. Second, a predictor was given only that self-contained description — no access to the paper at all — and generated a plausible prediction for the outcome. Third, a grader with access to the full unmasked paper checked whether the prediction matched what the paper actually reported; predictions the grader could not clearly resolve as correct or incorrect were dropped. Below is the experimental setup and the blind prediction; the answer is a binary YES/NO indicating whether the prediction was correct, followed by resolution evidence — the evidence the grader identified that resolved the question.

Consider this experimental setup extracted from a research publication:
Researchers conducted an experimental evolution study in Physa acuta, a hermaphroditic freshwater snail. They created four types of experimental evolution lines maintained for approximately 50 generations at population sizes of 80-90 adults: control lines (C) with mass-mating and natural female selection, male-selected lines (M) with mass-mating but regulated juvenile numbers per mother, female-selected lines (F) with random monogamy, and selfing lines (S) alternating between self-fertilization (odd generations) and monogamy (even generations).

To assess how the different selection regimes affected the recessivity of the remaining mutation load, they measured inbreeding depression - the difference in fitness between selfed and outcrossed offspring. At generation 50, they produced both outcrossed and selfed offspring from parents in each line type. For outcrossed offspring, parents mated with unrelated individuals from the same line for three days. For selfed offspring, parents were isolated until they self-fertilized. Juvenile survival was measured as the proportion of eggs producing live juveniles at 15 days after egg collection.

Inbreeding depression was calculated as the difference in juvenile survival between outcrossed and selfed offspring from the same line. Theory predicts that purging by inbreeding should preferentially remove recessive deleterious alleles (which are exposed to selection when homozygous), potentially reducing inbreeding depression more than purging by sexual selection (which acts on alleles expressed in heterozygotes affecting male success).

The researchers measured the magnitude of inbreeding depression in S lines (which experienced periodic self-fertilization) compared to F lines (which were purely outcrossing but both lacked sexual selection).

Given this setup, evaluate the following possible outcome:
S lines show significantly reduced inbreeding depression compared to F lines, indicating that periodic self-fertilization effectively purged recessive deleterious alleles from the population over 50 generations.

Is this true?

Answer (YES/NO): YES